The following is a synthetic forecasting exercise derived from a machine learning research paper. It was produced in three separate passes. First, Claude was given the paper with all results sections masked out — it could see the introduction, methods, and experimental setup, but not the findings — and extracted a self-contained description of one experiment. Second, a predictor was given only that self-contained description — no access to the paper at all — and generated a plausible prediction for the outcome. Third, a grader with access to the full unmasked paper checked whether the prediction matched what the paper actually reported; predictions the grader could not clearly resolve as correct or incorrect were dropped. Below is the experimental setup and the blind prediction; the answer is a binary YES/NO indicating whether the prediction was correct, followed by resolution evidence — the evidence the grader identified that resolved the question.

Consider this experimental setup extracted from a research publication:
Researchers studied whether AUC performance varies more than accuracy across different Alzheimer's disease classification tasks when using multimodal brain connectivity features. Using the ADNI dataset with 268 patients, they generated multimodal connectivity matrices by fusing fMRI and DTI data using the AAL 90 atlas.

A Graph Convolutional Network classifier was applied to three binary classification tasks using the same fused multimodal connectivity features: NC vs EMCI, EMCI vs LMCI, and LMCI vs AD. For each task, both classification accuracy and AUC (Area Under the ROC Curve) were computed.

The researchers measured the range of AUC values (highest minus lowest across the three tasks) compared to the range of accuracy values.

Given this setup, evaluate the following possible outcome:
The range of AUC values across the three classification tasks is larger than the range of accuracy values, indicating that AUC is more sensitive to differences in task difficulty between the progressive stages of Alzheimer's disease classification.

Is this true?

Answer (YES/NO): NO